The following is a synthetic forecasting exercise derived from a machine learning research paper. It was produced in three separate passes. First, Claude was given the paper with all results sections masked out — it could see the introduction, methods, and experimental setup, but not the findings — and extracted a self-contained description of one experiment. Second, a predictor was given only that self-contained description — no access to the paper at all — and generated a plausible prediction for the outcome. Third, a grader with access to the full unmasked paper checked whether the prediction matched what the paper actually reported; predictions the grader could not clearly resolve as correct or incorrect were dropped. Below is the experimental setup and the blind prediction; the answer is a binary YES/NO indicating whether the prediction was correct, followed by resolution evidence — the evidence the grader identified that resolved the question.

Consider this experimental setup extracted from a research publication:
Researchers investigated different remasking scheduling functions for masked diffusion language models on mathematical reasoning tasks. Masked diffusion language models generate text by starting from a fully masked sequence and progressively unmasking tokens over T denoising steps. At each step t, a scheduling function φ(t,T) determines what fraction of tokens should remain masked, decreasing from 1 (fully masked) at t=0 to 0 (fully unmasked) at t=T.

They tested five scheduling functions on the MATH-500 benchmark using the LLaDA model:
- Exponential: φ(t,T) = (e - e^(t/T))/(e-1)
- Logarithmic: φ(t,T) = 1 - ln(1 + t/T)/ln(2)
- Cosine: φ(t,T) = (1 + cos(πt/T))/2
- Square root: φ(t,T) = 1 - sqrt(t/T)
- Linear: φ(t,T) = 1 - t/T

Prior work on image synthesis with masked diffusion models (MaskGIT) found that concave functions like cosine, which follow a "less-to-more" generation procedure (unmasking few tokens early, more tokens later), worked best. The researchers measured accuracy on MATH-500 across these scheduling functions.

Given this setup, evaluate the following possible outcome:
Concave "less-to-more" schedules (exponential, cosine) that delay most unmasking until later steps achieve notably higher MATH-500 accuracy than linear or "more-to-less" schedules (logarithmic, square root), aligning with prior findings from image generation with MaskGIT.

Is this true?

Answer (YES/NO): NO